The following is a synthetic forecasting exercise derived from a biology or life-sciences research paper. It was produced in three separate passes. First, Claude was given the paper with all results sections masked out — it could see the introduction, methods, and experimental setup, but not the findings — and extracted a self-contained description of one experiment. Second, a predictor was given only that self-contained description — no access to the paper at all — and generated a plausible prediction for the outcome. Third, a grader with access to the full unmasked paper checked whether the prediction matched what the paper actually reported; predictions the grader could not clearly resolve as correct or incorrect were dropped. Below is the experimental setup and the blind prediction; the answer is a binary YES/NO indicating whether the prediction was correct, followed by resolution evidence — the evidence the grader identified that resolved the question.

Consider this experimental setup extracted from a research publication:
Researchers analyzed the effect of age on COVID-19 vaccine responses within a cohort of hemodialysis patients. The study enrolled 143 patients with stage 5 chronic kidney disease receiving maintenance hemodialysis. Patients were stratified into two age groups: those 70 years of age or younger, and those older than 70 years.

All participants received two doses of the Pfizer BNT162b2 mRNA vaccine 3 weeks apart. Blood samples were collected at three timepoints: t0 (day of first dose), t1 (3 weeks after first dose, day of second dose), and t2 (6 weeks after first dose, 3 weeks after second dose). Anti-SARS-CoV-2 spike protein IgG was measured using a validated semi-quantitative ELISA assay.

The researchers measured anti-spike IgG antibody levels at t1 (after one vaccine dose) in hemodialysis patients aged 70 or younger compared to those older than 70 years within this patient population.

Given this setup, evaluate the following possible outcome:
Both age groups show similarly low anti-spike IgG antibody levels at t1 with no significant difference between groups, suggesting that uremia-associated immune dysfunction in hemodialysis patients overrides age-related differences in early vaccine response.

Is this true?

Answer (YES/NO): YES